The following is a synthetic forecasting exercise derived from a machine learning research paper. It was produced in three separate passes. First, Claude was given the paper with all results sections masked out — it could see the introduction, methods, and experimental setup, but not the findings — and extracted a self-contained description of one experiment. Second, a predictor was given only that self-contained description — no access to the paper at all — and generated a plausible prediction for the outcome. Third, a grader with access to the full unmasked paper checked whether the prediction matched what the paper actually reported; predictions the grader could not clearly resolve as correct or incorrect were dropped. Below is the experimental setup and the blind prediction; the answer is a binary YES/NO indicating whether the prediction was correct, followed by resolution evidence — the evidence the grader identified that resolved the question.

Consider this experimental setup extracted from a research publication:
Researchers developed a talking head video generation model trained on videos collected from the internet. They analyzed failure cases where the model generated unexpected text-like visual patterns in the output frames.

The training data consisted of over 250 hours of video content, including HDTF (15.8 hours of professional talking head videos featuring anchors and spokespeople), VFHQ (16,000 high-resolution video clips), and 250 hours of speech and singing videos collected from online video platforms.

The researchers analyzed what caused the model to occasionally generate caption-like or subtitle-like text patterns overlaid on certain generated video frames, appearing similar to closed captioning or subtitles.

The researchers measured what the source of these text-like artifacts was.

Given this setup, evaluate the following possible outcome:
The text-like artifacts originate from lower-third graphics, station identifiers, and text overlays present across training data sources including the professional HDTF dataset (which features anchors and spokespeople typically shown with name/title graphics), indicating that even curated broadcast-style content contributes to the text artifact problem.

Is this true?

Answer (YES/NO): NO